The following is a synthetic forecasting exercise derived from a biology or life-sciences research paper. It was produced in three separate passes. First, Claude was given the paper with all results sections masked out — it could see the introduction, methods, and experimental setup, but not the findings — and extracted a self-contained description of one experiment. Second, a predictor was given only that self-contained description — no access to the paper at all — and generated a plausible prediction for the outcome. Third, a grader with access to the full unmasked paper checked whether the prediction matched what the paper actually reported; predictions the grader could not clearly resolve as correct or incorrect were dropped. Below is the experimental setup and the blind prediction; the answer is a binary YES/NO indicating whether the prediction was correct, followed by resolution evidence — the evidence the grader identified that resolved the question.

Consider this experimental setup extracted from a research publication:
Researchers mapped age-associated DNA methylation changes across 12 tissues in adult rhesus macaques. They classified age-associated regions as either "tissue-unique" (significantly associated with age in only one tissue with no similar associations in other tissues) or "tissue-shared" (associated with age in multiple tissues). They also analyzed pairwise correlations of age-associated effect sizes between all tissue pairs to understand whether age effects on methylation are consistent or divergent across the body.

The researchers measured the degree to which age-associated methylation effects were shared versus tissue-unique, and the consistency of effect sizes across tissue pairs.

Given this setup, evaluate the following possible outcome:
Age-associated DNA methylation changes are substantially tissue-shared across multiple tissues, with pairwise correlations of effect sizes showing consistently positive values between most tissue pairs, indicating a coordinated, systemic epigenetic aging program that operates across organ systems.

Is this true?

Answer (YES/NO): NO